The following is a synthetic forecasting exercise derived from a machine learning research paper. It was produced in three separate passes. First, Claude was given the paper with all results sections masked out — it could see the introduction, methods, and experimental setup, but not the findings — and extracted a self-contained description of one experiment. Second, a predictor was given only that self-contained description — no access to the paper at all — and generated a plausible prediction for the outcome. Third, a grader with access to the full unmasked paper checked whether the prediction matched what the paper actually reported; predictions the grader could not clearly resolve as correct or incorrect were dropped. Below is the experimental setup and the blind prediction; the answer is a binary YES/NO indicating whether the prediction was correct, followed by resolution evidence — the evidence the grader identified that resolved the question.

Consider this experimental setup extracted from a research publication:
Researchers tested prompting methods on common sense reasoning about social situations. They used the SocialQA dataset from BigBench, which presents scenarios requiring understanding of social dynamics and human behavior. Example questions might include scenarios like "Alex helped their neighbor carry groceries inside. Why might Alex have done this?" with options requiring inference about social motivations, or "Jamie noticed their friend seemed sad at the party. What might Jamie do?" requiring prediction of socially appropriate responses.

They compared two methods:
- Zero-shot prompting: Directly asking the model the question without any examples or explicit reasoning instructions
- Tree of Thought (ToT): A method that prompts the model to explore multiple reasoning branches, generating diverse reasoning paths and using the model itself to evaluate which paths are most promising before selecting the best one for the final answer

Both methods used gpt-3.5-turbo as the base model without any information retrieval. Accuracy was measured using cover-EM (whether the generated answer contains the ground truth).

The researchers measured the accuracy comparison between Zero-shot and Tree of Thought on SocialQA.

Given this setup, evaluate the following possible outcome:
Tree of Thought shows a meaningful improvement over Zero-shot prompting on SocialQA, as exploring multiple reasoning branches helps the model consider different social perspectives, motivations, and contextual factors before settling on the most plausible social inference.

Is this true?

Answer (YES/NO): NO